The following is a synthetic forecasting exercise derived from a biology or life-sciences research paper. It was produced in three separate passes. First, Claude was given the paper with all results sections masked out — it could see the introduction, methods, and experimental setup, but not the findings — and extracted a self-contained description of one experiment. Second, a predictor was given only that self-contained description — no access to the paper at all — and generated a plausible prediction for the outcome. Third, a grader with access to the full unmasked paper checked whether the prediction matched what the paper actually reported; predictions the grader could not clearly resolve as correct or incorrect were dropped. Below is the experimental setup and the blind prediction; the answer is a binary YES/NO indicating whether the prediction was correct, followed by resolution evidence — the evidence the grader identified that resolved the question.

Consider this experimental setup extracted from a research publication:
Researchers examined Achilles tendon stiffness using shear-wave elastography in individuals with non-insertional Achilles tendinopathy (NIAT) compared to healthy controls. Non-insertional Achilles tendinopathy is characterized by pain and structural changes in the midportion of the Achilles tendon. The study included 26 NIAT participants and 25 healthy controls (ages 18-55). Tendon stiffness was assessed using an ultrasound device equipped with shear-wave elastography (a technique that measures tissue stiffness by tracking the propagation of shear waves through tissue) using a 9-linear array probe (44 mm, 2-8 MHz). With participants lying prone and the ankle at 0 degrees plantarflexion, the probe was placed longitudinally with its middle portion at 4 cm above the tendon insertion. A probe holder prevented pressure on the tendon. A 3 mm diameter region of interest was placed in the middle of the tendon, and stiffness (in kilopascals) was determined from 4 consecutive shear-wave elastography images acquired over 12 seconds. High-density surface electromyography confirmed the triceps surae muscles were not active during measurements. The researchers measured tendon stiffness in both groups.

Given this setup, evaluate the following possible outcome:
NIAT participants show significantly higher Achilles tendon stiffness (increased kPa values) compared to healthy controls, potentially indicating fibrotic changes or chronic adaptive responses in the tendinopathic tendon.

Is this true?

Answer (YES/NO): NO